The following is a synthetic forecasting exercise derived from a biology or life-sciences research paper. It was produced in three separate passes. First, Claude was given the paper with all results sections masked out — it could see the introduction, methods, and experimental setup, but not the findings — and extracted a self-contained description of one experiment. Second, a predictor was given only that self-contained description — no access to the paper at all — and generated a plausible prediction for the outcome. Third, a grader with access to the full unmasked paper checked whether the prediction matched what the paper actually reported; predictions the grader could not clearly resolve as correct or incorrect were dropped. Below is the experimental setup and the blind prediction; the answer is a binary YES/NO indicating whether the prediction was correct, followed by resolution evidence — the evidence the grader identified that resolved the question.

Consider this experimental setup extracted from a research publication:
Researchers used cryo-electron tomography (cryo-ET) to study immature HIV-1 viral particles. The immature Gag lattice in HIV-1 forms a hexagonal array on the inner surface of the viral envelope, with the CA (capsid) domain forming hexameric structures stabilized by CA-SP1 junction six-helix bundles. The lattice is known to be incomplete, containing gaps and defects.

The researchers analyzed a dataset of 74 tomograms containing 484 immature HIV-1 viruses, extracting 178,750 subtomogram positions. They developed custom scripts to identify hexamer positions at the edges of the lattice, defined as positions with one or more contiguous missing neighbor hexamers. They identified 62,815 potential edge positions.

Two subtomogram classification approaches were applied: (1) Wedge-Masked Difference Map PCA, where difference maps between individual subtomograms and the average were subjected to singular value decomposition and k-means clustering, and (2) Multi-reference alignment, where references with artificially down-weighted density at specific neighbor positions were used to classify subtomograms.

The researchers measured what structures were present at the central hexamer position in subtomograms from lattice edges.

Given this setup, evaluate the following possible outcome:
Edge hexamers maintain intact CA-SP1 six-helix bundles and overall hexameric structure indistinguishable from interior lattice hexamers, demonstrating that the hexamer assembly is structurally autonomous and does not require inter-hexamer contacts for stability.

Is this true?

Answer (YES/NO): NO